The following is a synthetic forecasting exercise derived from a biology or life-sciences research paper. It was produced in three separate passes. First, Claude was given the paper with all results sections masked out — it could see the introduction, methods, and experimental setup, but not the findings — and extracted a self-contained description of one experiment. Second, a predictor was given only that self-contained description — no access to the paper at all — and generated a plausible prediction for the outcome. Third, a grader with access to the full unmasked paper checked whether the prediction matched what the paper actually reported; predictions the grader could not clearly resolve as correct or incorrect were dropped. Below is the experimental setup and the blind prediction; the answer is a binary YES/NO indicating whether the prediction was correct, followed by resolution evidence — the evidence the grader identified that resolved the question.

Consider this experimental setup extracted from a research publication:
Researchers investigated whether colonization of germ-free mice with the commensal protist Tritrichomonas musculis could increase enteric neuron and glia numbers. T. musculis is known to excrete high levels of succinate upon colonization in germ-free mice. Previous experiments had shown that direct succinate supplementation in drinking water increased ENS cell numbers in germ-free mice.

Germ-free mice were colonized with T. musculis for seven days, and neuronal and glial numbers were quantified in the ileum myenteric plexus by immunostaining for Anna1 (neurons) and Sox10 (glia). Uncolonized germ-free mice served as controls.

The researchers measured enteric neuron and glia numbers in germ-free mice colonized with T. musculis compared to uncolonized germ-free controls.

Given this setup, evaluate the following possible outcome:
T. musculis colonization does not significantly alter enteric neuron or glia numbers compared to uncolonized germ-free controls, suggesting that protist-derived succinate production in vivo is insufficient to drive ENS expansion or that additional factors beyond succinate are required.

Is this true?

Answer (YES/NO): NO